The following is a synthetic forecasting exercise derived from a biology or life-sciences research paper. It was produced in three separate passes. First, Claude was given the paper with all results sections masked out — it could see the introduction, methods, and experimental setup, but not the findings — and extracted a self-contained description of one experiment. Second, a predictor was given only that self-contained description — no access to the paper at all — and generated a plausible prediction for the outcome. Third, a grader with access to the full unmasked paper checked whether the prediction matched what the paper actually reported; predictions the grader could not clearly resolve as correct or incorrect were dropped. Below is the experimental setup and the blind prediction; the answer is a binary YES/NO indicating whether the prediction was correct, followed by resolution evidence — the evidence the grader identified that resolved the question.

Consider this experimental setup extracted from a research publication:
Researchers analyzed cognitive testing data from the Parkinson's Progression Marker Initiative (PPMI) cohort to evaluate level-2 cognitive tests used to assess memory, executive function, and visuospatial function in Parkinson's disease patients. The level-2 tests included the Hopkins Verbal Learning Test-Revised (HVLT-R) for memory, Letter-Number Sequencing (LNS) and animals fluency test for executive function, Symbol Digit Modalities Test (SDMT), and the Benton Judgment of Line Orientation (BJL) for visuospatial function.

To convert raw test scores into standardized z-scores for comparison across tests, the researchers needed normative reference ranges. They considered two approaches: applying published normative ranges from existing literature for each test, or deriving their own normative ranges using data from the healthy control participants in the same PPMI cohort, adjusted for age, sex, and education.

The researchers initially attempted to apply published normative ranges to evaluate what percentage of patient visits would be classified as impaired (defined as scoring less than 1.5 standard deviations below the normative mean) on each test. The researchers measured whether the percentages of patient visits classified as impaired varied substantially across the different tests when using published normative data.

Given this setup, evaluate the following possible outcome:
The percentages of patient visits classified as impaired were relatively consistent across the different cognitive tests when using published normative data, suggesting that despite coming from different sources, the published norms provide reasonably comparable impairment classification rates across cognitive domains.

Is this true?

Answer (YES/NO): NO